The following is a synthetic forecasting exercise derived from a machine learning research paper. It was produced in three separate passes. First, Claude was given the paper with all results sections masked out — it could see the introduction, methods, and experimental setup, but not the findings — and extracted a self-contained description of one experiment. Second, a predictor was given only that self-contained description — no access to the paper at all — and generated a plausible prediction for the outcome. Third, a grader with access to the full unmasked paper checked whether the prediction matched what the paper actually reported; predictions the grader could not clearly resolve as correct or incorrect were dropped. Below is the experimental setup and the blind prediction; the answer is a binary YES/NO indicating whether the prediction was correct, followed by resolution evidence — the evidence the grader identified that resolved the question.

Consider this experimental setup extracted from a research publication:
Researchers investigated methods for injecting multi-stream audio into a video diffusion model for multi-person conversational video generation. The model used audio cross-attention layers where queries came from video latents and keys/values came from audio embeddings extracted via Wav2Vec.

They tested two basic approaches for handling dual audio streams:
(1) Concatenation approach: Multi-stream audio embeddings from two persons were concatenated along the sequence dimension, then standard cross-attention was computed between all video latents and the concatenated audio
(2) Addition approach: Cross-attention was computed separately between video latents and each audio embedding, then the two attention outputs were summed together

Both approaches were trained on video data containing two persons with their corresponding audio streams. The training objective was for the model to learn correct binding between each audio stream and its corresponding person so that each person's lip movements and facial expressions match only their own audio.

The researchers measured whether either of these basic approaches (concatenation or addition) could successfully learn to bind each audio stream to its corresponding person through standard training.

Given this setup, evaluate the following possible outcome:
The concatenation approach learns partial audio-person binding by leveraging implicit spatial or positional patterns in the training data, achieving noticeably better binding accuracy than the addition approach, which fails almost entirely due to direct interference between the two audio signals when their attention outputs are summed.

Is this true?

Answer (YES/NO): NO